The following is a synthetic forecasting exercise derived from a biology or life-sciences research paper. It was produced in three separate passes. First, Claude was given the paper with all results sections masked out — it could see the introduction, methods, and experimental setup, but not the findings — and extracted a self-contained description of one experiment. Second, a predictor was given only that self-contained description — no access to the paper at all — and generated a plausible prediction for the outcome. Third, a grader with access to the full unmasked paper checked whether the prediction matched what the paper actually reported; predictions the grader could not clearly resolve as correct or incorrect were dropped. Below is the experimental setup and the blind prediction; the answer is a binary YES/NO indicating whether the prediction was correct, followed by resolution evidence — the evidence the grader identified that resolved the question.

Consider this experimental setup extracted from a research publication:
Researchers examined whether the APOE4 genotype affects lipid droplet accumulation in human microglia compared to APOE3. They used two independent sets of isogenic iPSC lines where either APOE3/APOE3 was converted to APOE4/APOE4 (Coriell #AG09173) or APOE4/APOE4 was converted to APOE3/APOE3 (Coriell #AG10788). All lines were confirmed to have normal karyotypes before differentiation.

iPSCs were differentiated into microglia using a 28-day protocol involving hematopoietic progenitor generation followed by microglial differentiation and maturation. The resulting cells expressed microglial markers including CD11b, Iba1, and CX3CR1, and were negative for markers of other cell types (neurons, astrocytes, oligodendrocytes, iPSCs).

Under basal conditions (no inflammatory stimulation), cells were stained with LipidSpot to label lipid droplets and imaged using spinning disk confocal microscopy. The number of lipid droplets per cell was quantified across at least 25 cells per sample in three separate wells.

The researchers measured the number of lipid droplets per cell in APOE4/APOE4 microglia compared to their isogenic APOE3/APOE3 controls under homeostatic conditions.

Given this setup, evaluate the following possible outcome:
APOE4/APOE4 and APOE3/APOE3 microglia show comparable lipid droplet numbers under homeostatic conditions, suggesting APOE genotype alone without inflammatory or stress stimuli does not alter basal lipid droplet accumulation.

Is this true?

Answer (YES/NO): NO